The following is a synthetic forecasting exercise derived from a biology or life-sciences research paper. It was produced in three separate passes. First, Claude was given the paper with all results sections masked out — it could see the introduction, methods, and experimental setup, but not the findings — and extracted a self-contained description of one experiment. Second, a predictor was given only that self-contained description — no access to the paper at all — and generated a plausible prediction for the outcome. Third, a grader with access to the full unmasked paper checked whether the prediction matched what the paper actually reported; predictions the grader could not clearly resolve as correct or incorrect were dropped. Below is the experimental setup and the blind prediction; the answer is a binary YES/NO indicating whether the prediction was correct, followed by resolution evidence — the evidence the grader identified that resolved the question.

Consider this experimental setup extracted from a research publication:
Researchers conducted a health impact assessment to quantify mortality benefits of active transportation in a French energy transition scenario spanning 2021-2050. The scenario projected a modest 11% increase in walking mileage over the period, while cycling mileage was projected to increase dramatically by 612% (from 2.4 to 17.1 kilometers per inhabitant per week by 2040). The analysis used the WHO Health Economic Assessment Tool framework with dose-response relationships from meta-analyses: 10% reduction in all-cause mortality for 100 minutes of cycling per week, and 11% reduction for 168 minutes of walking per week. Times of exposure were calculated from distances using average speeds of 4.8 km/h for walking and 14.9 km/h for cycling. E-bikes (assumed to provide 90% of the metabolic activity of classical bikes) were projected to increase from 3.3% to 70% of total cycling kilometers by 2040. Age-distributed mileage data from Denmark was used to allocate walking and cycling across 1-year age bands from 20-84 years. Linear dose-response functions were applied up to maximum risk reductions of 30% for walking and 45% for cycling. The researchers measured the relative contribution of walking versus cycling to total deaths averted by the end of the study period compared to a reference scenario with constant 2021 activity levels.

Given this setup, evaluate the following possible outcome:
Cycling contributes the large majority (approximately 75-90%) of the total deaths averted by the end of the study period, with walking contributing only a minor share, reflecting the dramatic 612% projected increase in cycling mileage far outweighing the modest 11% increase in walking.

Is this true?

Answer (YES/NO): YES